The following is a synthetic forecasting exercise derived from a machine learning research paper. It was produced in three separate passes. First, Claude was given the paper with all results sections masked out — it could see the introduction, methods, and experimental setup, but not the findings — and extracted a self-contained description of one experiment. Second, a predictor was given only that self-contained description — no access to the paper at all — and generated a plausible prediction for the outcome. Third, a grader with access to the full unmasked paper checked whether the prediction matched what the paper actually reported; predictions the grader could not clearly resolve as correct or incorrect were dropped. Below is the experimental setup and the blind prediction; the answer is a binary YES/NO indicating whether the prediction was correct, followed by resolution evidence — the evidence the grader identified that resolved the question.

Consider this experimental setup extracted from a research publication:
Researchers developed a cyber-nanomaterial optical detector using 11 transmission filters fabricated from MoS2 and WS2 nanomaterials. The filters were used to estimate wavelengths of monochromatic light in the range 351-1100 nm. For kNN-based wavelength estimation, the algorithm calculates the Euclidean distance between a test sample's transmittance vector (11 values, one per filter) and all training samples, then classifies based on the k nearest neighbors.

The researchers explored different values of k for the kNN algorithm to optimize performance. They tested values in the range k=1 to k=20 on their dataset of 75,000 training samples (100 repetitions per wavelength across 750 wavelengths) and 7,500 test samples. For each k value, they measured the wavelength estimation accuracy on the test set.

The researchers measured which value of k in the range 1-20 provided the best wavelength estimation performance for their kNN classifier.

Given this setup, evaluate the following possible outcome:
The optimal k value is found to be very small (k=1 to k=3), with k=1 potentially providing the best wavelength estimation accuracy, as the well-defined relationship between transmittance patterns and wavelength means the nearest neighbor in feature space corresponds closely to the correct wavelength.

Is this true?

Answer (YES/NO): NO